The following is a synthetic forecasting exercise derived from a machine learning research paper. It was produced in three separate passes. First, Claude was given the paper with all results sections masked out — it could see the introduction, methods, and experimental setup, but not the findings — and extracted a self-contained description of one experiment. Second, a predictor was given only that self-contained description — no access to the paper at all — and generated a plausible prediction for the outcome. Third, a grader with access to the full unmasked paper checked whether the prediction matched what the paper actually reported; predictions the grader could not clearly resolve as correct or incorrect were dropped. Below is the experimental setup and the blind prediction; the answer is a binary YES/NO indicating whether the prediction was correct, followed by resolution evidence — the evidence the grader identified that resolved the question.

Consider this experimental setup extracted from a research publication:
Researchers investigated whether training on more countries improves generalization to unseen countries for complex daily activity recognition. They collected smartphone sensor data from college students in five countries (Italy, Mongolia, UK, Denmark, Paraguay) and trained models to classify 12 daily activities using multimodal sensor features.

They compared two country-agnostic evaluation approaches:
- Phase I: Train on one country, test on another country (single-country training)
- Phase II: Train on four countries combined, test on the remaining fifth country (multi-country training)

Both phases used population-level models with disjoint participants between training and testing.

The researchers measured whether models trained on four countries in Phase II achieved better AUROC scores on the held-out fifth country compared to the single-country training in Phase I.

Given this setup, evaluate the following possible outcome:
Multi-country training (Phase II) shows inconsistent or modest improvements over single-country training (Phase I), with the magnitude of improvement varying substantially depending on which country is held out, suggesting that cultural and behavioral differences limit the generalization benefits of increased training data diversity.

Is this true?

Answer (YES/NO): NO